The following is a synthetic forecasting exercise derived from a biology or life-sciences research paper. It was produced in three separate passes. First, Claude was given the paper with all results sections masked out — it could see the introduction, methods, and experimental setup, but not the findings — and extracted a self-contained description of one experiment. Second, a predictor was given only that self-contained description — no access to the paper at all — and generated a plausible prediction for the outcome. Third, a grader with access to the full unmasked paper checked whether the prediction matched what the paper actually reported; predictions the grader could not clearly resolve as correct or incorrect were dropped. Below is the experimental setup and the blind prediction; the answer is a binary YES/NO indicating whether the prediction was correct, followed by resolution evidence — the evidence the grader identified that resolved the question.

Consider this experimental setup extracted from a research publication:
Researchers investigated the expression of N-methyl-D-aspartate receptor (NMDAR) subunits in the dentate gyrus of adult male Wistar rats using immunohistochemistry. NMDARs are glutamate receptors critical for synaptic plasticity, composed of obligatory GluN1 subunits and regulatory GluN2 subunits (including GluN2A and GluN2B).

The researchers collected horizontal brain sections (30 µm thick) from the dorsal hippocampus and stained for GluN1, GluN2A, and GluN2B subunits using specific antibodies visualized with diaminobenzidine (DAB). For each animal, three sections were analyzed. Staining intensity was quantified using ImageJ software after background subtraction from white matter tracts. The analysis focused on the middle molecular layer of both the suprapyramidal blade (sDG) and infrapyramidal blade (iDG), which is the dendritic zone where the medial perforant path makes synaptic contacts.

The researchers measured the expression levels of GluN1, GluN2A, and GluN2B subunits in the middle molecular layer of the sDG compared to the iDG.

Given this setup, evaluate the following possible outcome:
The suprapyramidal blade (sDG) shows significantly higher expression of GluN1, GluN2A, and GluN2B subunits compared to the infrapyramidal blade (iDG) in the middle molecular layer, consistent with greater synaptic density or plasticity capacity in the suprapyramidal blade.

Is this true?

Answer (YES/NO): YES